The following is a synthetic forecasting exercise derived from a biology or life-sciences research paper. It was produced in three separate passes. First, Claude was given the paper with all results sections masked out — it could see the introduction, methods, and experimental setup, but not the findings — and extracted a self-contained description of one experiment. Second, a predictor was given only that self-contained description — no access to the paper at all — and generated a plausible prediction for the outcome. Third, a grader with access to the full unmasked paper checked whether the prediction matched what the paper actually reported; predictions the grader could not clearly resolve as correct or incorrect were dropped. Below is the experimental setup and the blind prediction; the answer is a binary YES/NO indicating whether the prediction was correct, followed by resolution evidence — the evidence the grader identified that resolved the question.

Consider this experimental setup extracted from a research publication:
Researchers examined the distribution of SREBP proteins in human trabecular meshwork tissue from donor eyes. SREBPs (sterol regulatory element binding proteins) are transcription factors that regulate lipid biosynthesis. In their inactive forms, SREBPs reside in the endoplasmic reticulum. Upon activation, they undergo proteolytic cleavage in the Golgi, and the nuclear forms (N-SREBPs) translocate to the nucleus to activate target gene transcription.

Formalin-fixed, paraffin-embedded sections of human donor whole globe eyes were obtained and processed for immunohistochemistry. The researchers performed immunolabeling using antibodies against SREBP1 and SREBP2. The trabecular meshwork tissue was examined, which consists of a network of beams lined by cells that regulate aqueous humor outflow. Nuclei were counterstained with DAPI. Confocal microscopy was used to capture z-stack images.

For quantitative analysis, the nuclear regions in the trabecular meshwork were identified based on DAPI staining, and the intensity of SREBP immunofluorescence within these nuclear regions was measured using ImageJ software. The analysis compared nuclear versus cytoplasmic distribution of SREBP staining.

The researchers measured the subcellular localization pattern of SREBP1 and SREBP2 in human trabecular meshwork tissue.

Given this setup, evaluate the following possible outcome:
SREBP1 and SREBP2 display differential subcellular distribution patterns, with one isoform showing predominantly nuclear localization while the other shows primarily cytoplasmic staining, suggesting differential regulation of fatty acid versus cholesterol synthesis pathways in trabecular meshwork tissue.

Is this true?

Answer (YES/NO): YES